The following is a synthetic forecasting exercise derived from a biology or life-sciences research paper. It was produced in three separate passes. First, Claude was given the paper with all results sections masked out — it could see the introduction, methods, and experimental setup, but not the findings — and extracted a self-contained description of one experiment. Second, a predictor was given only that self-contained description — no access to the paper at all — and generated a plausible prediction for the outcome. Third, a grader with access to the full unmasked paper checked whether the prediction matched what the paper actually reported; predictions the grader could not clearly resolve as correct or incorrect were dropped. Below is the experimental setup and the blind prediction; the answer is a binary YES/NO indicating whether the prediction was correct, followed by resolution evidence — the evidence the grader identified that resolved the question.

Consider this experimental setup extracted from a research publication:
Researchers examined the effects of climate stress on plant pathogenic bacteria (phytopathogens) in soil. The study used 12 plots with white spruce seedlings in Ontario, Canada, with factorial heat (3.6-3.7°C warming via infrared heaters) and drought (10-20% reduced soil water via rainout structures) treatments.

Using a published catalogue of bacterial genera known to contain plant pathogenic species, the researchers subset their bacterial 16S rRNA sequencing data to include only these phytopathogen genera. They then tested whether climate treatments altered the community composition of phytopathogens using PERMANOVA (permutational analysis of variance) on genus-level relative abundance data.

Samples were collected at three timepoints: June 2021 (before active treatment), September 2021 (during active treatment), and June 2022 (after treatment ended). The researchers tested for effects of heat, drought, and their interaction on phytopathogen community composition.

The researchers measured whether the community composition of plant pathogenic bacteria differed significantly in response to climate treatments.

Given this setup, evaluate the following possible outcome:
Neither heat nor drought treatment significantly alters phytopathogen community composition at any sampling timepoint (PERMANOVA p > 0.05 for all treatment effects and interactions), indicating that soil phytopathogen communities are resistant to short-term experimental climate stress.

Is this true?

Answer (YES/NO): NO